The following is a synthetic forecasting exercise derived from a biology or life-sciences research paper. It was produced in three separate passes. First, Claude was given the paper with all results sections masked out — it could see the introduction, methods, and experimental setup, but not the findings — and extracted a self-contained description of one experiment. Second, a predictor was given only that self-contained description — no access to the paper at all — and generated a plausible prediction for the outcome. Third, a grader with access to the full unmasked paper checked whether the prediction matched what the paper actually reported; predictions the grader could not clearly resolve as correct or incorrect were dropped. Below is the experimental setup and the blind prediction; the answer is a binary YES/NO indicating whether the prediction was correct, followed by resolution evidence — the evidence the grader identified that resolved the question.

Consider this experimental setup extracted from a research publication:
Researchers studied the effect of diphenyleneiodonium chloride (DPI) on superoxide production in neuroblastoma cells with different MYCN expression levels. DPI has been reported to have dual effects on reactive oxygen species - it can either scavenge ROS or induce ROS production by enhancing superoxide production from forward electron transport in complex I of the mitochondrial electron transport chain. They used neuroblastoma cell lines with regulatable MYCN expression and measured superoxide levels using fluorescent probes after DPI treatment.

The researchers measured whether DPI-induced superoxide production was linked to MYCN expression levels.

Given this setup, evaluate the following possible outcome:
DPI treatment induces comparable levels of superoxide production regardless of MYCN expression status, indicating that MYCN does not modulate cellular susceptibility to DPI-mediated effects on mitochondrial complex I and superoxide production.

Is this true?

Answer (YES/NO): NO